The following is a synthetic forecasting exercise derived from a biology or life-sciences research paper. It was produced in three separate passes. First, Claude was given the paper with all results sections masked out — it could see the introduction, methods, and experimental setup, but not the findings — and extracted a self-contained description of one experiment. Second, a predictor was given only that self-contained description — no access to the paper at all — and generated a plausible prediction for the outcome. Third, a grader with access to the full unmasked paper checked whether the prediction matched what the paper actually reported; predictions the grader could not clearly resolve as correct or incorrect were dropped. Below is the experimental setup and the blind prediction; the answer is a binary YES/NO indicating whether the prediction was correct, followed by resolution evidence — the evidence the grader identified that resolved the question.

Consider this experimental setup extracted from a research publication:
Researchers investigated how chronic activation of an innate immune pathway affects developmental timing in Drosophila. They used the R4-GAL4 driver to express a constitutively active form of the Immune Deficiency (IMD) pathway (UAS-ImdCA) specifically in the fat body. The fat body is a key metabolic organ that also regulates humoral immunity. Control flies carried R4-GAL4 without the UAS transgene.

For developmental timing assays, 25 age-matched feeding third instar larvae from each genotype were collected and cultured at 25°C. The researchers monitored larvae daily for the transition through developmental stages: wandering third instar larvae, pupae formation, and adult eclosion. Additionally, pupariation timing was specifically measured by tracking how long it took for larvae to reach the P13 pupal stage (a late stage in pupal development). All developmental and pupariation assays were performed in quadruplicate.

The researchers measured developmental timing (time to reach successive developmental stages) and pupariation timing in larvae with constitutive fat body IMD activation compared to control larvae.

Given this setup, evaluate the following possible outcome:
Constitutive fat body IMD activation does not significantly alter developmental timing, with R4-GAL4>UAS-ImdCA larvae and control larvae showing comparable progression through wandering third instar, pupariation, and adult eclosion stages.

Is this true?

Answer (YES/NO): NO